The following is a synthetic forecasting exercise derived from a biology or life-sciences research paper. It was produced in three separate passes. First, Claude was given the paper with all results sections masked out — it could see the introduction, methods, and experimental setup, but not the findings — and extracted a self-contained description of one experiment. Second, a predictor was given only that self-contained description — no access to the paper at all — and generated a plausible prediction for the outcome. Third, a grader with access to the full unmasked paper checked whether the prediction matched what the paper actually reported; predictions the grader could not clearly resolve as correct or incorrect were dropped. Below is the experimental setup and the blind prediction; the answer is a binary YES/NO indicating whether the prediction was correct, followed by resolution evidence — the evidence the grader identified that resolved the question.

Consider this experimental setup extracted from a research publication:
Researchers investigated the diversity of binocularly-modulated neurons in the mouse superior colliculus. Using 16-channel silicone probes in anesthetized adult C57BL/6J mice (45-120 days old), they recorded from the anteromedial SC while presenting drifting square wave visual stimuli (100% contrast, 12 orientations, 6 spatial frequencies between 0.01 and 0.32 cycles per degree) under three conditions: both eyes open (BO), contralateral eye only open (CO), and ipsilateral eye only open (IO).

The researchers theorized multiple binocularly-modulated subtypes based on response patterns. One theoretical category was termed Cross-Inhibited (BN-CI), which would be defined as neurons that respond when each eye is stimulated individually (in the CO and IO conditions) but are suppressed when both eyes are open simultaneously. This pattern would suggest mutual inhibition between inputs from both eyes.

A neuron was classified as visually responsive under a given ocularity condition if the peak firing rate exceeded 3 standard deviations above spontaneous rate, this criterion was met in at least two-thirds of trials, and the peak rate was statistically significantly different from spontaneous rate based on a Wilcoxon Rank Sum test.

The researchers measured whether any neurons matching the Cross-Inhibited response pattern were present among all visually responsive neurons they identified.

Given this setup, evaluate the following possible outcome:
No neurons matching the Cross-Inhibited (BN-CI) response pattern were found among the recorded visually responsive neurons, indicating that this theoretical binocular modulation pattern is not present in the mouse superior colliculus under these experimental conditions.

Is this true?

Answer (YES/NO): YES